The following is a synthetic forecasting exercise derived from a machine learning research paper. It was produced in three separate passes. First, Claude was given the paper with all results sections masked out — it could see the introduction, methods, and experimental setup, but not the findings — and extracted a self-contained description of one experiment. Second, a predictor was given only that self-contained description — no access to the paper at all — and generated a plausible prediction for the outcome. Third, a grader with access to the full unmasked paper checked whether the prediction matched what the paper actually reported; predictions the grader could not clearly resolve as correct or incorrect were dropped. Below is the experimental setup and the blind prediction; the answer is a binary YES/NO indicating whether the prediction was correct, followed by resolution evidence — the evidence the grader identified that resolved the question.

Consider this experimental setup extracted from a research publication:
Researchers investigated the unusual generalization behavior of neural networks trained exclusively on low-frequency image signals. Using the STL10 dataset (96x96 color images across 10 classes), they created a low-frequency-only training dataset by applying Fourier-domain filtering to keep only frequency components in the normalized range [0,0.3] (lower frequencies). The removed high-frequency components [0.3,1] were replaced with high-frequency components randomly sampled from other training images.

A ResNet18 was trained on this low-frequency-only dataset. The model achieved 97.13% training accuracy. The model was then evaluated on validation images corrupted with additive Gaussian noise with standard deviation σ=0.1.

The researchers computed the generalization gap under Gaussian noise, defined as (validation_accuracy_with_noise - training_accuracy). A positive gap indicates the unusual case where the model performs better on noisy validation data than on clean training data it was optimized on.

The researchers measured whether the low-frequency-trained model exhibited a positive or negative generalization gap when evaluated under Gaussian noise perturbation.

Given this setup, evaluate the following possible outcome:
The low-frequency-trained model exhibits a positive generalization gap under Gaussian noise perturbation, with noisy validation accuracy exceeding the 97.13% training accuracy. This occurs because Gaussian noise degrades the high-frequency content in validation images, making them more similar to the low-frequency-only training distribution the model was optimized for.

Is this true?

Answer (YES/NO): YES